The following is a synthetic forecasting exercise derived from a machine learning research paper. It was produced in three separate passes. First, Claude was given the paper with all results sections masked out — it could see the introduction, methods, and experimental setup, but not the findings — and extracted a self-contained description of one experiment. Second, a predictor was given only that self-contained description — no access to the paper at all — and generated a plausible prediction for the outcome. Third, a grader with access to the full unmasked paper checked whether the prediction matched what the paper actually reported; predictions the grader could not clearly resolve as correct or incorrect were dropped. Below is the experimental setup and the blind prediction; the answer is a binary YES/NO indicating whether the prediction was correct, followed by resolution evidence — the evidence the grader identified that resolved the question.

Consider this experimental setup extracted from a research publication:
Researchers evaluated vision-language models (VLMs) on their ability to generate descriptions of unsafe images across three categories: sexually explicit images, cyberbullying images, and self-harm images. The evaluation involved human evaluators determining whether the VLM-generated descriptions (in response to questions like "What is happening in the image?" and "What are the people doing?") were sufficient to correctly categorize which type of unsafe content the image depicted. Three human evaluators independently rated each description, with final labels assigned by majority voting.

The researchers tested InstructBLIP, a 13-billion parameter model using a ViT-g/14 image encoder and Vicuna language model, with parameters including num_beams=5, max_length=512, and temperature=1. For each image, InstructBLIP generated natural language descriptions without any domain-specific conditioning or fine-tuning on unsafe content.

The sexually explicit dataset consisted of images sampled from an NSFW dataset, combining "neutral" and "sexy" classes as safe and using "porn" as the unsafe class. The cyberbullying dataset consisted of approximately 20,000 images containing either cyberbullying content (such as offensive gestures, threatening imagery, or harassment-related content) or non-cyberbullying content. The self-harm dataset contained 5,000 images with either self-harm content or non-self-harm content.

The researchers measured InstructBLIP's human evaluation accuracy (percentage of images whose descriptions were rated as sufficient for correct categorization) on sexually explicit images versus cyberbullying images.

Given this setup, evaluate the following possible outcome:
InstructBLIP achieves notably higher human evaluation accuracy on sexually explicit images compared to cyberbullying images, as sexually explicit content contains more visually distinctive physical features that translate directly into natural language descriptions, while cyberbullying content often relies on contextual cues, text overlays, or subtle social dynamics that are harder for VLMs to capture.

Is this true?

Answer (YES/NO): YES